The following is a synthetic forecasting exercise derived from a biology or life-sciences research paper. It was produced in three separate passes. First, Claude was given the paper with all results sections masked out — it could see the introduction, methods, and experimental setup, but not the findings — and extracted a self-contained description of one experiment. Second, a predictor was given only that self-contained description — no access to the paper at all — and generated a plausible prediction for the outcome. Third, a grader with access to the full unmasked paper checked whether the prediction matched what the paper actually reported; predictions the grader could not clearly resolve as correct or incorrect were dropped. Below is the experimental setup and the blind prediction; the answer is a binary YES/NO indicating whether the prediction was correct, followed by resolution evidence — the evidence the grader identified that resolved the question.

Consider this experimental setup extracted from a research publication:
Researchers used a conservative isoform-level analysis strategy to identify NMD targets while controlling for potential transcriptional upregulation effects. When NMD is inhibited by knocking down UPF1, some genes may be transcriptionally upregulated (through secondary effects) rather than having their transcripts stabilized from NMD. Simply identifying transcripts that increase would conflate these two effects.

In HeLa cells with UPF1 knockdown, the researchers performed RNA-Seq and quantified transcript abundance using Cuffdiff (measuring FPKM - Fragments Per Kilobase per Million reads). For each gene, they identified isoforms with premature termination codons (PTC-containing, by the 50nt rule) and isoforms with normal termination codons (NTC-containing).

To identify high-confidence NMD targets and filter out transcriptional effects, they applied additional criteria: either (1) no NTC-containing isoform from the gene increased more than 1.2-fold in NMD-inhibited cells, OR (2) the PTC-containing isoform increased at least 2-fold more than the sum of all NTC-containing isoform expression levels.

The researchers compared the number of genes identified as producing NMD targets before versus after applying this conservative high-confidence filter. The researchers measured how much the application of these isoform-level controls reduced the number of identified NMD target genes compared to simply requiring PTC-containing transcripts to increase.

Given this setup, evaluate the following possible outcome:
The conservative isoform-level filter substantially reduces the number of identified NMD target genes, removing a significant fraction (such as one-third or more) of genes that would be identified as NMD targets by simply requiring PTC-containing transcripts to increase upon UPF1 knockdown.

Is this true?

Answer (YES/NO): NO